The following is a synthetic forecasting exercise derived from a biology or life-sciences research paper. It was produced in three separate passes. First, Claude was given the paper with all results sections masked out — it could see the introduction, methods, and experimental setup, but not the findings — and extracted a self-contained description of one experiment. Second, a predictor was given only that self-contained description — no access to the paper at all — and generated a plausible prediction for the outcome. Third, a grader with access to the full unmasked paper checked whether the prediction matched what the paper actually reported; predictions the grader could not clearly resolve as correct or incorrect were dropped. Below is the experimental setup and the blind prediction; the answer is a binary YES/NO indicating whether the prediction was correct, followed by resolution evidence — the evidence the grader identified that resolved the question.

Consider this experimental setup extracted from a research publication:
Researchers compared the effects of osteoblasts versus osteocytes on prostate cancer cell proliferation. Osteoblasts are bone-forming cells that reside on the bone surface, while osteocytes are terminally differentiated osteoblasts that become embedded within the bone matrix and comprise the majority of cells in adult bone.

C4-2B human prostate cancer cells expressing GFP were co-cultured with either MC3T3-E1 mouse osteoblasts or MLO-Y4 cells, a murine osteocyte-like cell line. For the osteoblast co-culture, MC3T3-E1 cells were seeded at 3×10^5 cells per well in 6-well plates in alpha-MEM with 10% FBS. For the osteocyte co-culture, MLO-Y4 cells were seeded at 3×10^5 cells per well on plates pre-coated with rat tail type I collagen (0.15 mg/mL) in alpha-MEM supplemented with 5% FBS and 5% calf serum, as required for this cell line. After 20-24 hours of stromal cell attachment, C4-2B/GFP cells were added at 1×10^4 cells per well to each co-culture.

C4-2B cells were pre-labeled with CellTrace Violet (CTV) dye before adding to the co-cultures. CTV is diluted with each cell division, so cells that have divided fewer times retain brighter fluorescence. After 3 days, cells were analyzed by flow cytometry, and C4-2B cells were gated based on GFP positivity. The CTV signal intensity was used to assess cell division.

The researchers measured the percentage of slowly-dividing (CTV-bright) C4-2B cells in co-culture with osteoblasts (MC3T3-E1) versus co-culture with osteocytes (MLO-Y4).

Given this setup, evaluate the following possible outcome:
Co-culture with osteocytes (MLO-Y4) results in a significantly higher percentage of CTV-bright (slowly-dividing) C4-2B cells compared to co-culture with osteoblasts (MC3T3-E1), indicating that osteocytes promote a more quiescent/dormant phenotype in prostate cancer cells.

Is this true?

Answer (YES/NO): NO